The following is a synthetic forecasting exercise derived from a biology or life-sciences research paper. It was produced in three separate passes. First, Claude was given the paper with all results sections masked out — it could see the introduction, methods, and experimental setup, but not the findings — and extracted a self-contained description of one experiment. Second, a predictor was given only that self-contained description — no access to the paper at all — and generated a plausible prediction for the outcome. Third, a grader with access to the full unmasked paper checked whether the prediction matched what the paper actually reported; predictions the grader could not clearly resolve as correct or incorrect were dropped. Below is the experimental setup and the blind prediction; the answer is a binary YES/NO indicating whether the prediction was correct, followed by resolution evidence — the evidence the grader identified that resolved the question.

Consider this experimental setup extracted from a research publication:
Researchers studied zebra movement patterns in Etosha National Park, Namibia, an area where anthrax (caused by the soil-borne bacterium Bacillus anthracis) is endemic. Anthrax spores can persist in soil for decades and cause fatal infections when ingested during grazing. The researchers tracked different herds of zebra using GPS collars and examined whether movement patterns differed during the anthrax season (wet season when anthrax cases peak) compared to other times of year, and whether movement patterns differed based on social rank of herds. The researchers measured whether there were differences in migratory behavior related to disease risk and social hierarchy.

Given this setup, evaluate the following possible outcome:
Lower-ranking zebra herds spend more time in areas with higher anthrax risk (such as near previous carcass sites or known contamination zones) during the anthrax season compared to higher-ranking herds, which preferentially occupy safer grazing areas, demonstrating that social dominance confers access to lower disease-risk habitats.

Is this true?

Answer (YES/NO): NO